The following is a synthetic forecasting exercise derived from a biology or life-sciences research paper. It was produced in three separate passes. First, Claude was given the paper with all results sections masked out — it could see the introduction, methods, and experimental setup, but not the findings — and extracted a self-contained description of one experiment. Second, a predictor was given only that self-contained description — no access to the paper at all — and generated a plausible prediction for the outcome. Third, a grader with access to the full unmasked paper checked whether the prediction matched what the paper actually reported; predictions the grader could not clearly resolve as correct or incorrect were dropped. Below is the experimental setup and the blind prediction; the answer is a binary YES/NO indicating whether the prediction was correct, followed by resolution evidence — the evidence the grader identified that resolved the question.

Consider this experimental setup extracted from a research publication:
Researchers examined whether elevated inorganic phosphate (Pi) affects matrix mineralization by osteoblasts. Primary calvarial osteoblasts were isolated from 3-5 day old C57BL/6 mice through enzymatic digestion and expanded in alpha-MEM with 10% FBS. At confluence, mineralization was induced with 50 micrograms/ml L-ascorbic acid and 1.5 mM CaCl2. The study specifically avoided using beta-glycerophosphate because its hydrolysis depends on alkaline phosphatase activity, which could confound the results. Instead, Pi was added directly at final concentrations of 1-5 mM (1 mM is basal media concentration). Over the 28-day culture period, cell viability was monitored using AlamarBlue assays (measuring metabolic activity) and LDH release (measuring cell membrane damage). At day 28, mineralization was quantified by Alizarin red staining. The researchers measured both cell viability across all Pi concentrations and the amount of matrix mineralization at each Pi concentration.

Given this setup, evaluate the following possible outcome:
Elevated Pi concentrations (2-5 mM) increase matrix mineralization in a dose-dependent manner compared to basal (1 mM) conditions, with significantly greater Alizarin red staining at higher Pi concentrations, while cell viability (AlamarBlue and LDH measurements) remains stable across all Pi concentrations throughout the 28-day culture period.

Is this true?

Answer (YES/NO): NO